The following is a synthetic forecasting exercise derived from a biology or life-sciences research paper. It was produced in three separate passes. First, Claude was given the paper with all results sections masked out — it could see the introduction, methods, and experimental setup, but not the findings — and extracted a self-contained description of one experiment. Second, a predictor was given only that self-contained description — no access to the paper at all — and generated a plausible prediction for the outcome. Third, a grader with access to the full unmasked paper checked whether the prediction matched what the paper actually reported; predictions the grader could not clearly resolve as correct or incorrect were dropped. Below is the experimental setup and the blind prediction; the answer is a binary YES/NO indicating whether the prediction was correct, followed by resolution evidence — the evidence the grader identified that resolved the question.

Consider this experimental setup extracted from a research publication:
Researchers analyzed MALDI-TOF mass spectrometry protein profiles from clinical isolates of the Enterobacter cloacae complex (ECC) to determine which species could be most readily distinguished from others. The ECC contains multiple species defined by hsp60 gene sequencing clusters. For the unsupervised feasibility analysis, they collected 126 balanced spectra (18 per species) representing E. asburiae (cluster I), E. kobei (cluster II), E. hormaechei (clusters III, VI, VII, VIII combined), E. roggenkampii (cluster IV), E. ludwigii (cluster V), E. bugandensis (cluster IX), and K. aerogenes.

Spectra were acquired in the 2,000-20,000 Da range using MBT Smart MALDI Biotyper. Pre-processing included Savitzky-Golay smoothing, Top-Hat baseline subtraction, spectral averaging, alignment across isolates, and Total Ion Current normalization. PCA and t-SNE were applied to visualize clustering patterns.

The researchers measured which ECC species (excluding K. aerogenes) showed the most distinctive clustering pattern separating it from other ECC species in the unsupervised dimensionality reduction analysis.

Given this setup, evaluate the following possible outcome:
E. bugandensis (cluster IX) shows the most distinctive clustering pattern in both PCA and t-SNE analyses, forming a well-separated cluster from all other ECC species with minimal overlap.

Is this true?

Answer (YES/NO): NO